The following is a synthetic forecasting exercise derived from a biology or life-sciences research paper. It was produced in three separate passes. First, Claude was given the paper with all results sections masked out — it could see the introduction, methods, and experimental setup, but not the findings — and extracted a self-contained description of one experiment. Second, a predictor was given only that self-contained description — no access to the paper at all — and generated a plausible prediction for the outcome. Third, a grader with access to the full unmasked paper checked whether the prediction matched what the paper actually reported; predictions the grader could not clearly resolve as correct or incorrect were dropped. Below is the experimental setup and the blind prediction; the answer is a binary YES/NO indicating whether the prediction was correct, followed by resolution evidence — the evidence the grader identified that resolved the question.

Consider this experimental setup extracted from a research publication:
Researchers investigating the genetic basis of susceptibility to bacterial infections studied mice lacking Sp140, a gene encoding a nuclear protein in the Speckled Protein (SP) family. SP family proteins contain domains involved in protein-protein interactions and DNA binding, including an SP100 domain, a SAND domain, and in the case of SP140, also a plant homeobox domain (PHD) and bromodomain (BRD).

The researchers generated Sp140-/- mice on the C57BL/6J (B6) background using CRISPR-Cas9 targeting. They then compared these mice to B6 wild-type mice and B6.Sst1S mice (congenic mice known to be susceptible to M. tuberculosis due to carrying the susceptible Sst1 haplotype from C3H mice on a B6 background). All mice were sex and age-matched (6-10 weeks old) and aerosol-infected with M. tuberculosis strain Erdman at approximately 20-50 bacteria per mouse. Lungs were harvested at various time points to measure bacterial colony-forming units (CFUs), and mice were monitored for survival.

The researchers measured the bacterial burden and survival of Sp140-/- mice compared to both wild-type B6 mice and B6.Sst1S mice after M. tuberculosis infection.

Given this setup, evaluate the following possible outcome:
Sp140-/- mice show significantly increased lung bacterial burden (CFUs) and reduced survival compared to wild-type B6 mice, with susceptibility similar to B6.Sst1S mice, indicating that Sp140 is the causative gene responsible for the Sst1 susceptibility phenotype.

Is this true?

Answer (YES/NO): YES